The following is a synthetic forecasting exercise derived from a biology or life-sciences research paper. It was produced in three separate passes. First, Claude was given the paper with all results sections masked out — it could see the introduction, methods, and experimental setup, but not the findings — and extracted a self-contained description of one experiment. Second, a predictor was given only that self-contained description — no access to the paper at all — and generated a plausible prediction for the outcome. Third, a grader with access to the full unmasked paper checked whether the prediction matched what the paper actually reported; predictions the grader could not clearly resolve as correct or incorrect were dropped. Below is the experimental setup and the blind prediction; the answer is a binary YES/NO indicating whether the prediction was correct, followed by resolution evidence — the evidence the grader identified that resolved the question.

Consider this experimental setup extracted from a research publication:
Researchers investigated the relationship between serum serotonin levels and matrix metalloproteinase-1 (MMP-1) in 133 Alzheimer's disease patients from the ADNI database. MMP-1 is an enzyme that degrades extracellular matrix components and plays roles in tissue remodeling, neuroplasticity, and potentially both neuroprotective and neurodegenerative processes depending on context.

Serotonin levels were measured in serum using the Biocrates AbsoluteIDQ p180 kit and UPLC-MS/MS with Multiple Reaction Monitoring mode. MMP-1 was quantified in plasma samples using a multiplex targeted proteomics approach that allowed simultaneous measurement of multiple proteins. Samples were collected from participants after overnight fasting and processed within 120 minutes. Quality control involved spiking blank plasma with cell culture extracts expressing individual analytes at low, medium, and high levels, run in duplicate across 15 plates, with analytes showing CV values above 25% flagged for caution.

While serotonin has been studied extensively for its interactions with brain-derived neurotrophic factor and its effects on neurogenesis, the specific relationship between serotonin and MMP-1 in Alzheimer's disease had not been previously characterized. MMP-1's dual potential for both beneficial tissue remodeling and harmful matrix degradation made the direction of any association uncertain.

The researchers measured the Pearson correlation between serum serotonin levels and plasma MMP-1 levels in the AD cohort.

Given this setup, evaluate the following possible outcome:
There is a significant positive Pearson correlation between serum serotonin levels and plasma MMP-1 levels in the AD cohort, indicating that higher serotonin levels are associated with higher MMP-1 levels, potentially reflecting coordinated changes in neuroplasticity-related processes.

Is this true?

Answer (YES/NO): YES